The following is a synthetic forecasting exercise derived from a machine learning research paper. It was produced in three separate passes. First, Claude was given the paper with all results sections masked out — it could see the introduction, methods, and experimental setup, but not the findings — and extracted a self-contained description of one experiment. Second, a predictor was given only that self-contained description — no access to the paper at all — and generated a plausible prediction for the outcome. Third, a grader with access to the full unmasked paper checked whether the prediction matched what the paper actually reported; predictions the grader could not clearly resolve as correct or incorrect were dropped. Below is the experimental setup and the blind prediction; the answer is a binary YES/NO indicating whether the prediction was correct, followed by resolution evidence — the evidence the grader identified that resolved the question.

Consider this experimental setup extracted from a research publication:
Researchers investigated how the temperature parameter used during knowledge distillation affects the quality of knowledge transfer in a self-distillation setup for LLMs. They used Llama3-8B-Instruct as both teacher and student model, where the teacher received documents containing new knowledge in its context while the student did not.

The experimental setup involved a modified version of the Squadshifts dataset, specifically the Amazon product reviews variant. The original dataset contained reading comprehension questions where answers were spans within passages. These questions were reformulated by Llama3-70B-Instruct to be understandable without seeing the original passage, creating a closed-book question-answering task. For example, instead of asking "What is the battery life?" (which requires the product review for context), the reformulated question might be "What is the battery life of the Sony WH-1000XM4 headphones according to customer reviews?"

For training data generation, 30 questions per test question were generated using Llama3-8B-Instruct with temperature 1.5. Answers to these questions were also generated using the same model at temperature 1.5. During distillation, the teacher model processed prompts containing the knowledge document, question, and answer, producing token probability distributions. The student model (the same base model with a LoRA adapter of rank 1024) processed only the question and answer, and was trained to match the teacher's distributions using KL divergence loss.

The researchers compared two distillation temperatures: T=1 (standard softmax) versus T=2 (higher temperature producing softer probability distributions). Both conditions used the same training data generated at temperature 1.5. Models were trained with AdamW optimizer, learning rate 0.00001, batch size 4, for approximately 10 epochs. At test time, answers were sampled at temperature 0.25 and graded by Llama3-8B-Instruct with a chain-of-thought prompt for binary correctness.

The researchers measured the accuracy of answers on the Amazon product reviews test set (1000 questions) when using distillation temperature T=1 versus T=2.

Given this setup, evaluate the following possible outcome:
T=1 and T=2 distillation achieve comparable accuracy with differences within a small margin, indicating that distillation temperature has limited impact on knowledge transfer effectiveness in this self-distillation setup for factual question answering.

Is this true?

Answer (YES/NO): NO